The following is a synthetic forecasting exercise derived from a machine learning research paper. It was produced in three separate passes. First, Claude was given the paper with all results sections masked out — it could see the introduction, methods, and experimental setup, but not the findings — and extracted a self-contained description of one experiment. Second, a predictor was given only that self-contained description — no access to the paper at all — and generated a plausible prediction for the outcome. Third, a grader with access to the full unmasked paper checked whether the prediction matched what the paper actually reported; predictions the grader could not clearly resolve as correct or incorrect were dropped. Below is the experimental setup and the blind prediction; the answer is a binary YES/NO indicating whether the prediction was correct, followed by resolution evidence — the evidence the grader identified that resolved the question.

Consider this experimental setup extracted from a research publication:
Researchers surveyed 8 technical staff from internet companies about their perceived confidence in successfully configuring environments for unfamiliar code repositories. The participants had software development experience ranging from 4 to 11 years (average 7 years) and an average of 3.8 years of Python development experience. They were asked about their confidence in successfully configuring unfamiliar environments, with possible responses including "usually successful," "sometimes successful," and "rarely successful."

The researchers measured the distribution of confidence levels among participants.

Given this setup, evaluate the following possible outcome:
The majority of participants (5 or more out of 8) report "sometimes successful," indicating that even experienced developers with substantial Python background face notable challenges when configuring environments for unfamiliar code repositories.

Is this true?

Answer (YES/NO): NO